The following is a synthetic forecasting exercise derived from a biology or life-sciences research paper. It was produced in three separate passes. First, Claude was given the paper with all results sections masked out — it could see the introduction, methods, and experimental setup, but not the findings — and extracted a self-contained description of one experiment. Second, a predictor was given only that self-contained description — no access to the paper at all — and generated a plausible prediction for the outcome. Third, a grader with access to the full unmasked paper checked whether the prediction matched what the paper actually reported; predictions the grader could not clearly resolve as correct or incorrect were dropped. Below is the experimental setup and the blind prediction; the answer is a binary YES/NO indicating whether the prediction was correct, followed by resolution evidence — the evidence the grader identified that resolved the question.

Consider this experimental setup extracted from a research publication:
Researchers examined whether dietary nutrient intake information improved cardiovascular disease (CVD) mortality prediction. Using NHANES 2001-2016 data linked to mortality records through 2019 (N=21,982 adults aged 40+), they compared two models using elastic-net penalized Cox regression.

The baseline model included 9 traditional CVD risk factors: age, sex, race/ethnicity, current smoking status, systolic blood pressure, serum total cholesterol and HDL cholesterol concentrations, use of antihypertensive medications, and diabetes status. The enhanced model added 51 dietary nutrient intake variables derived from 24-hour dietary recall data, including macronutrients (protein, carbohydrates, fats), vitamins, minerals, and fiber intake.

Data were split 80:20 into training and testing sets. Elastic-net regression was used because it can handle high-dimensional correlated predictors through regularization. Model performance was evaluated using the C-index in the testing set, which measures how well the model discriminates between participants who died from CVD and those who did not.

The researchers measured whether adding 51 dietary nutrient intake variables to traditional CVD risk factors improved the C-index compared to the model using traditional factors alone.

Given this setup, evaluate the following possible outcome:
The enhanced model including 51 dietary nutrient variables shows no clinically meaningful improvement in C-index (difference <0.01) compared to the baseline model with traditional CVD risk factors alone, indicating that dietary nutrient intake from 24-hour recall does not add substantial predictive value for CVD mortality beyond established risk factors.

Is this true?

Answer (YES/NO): YES